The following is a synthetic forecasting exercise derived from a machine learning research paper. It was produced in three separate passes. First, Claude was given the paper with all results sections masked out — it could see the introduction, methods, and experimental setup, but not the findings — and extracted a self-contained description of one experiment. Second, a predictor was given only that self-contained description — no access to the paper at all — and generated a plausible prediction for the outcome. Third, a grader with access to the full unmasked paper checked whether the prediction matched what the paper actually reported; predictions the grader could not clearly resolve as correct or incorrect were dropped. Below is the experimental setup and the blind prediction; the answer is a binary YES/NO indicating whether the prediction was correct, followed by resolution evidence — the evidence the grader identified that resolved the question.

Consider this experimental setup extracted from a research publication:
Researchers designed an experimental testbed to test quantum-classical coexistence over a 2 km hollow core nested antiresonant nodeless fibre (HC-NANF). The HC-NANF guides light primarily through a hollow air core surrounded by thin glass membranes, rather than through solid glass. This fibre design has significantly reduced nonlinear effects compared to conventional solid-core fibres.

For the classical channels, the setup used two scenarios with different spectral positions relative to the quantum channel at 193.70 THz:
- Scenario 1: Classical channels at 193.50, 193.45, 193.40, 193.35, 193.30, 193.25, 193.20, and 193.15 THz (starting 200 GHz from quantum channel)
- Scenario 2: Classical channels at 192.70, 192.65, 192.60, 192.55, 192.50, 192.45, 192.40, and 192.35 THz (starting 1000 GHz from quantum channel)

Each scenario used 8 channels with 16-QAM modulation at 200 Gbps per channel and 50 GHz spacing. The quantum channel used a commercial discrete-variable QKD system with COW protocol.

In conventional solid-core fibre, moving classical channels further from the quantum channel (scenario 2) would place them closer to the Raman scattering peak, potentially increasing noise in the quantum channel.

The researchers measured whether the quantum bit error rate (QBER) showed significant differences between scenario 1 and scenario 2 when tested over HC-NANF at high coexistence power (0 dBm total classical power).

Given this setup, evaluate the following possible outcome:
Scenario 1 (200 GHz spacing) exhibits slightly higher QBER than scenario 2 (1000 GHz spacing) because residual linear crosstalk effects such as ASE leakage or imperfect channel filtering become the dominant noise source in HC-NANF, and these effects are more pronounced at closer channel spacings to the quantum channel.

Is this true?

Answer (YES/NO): NO